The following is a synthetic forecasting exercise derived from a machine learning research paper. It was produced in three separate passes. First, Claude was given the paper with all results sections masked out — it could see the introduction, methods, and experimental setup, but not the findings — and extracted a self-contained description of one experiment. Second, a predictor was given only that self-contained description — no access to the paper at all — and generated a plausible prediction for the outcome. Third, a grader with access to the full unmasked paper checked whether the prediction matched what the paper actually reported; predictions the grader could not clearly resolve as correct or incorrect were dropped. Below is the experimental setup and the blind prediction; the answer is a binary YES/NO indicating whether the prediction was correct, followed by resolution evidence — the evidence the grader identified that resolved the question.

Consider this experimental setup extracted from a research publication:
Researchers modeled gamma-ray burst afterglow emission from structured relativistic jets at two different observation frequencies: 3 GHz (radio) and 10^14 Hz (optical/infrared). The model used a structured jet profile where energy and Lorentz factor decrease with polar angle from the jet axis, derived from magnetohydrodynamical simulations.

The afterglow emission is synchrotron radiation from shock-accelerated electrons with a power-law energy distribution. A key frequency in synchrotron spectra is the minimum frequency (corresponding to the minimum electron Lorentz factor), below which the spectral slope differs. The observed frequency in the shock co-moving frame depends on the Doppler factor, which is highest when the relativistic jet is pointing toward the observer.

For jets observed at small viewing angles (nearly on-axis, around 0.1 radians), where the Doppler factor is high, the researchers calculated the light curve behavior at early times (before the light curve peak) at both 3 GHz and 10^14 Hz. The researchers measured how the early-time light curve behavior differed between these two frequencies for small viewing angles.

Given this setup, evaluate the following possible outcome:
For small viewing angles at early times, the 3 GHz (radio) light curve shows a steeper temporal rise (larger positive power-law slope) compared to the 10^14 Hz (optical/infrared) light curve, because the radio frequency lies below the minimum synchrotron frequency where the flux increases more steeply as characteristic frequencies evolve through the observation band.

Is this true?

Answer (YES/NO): YES